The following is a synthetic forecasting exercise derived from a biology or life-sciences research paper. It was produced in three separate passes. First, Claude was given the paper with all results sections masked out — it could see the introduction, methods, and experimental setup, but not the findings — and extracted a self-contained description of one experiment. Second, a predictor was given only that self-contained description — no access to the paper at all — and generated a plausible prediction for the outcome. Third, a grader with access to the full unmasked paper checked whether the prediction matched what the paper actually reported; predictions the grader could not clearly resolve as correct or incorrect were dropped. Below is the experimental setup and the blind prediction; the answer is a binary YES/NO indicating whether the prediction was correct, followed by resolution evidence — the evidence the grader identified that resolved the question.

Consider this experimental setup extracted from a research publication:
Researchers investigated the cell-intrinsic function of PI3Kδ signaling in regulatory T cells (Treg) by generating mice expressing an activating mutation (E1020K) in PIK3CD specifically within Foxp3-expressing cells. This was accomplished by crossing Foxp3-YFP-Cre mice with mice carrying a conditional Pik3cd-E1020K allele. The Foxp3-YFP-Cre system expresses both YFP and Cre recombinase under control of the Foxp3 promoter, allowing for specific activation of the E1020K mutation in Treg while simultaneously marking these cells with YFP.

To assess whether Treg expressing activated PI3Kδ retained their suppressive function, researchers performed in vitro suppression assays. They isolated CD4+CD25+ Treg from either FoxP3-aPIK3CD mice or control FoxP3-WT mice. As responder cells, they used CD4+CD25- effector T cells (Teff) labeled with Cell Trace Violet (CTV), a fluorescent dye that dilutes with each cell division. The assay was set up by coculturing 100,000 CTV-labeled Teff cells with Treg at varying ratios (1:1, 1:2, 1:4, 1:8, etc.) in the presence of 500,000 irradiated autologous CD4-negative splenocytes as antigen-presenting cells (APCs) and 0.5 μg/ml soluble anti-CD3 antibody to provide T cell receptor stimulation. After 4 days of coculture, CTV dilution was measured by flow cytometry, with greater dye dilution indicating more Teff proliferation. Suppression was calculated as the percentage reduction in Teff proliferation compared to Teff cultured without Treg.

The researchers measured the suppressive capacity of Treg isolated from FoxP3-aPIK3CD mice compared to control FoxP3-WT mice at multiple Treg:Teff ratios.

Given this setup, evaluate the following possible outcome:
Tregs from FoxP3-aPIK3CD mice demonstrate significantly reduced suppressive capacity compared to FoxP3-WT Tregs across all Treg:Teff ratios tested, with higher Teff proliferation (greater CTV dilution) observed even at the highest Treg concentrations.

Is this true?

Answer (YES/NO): NO